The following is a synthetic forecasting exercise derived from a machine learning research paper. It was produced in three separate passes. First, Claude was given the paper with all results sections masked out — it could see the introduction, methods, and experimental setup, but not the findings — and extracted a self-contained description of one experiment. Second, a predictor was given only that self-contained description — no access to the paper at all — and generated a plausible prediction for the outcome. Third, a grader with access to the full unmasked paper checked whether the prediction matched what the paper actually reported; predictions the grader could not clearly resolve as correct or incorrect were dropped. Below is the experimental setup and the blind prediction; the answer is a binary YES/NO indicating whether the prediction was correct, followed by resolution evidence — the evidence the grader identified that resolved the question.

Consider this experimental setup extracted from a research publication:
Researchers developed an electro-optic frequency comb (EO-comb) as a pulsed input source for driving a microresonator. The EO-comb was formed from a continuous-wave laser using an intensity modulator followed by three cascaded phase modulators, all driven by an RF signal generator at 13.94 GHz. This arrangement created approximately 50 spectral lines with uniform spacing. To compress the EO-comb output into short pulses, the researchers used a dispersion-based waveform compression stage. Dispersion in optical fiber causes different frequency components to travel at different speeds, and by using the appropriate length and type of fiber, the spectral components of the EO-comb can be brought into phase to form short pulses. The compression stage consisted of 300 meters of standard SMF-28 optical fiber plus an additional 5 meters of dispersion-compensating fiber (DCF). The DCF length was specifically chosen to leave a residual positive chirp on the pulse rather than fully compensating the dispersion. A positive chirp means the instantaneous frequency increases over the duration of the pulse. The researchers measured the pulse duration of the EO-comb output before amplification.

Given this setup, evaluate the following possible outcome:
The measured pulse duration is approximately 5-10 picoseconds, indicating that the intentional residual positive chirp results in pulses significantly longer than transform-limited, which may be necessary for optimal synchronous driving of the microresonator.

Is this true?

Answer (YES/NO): NO